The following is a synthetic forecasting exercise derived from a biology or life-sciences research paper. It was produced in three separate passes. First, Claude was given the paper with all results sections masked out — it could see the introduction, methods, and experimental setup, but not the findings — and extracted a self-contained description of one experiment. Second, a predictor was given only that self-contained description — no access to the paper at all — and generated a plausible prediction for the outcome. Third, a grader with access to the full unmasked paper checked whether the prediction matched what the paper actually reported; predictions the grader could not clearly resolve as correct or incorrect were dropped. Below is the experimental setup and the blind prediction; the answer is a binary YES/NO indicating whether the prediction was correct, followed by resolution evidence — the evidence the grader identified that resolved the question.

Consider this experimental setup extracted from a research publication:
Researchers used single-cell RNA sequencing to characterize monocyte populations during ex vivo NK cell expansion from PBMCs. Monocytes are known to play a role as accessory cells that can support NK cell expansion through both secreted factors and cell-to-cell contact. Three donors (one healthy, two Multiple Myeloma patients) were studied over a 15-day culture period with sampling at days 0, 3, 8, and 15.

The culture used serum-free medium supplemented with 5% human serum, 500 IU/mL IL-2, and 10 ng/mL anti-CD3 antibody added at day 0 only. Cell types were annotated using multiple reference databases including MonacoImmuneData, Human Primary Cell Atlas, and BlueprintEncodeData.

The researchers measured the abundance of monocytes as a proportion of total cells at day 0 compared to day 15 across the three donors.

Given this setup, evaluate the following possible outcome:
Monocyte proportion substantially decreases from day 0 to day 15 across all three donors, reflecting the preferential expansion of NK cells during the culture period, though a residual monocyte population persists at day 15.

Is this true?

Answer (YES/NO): NO